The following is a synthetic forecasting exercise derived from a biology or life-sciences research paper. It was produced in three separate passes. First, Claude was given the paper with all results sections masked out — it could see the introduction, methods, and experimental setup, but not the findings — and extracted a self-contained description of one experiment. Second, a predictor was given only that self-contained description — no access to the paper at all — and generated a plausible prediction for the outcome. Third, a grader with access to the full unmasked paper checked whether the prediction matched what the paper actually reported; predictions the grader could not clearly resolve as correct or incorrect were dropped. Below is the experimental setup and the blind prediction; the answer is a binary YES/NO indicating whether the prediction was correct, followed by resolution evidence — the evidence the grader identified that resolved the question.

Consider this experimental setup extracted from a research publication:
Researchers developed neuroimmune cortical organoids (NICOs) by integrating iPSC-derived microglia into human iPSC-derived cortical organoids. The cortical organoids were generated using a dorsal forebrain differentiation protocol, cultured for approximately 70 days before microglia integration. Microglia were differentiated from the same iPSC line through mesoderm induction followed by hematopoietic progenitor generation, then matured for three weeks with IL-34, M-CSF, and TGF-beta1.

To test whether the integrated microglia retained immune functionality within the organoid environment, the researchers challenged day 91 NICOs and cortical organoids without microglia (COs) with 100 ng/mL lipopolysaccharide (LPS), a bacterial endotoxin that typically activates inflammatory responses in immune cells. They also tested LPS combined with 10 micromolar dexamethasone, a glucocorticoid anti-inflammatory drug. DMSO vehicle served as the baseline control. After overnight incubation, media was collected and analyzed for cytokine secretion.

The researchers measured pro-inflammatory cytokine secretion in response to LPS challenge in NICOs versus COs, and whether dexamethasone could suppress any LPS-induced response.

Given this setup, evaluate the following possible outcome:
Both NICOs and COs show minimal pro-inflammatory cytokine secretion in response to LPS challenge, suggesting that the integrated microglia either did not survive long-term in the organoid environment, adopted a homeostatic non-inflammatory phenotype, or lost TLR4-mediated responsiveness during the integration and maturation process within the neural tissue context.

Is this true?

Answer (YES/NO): NO